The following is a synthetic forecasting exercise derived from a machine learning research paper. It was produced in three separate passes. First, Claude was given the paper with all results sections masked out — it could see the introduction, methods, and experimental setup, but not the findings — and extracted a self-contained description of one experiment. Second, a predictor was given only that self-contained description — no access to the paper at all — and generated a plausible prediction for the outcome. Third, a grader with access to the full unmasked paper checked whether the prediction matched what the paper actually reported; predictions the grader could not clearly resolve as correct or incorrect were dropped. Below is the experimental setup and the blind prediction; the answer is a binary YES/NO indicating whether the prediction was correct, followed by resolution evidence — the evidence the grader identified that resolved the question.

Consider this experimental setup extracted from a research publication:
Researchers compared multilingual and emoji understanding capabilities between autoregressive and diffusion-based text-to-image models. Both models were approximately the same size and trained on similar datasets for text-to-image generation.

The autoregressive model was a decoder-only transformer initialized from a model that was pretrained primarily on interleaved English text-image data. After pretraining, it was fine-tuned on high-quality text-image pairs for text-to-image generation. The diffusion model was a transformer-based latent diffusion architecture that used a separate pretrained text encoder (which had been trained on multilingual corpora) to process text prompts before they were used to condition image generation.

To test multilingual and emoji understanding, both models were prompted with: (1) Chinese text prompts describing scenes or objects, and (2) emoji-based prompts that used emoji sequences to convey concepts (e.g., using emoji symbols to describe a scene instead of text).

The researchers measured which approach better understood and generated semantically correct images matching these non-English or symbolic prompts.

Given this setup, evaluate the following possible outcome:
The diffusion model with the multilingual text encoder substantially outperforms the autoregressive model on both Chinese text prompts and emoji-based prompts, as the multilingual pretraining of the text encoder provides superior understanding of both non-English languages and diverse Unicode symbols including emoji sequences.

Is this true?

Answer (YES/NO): YES